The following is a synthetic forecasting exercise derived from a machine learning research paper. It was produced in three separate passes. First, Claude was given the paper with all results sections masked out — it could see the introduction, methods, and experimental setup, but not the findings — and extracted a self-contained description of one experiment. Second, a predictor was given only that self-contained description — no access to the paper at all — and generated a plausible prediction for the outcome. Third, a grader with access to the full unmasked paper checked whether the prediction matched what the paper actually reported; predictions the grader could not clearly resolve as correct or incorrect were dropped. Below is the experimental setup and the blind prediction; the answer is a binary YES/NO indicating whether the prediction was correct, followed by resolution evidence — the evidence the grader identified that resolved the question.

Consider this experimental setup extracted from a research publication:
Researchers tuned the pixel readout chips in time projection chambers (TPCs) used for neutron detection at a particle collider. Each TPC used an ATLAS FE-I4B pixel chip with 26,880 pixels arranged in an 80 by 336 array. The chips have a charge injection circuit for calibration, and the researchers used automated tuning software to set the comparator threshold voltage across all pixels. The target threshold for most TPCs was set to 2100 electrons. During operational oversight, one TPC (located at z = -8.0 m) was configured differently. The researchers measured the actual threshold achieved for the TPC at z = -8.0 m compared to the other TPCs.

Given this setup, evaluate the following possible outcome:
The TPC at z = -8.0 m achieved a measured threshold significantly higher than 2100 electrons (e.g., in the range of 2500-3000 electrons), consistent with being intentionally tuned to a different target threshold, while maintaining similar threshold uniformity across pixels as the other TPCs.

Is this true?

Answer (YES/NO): YES